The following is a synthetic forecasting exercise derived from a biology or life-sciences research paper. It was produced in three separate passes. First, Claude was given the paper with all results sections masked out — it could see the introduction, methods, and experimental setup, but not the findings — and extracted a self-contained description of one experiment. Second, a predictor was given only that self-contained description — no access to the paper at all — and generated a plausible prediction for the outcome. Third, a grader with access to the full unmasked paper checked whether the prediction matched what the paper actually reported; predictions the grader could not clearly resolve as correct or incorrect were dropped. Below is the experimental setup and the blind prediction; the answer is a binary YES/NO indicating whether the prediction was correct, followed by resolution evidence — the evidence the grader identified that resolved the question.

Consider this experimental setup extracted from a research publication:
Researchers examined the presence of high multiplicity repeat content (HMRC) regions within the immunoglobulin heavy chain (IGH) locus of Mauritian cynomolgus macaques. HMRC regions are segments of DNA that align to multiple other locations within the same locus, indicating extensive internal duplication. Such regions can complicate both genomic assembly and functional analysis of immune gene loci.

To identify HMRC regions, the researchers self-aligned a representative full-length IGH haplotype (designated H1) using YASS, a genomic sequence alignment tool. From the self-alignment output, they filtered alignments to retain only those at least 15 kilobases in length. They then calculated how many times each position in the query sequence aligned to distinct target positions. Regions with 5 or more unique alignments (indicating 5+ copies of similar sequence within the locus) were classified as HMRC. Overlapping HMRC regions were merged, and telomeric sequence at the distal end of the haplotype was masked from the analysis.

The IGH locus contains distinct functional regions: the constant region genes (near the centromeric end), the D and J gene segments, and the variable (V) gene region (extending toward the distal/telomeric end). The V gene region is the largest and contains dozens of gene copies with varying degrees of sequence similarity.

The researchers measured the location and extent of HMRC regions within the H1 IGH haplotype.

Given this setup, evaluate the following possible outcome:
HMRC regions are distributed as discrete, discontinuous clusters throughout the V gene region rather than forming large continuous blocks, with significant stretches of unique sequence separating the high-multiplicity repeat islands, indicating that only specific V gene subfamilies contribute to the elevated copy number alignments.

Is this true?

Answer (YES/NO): YES